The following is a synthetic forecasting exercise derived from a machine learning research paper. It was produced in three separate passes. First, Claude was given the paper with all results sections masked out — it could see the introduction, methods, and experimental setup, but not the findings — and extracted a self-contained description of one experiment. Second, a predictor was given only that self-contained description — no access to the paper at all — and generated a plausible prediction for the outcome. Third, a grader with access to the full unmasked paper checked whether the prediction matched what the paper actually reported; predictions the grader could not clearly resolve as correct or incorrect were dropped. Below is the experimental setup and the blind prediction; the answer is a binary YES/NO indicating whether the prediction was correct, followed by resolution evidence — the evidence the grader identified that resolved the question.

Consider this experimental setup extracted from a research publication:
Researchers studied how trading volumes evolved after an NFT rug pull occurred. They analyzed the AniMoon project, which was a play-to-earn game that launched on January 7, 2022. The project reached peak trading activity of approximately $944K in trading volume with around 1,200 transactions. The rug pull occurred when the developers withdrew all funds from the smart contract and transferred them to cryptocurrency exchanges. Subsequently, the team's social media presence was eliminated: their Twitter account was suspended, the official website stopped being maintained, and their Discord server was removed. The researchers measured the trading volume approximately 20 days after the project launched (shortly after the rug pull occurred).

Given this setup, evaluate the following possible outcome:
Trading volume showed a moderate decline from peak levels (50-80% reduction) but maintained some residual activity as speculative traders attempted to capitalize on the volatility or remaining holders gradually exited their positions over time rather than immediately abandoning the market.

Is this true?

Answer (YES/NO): NO